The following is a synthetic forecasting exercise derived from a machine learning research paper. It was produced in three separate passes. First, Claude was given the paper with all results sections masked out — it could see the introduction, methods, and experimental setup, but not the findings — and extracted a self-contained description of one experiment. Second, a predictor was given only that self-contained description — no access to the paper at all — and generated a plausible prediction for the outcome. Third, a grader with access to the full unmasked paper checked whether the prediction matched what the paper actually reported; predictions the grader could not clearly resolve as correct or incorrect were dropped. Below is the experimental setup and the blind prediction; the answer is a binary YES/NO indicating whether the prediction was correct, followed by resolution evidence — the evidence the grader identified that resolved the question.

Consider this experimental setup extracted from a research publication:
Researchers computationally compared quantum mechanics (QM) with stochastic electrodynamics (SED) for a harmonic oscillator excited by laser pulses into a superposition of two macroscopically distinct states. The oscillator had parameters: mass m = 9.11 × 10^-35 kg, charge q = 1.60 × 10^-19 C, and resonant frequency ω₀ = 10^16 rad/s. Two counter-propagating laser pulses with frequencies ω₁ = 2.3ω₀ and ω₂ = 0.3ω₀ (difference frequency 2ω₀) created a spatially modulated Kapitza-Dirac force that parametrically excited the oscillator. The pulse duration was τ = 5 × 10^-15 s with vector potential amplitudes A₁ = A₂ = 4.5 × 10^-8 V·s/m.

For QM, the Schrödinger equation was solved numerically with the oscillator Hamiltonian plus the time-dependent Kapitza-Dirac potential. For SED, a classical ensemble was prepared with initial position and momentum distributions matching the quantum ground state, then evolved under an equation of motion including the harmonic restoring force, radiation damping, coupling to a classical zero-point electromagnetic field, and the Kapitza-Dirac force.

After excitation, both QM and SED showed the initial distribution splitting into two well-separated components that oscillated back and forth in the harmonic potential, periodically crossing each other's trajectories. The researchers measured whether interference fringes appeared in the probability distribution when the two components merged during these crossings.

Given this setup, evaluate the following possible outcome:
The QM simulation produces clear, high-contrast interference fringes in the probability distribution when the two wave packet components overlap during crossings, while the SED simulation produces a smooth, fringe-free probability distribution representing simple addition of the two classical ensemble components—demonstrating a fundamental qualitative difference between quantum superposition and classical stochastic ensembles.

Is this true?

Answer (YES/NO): YES